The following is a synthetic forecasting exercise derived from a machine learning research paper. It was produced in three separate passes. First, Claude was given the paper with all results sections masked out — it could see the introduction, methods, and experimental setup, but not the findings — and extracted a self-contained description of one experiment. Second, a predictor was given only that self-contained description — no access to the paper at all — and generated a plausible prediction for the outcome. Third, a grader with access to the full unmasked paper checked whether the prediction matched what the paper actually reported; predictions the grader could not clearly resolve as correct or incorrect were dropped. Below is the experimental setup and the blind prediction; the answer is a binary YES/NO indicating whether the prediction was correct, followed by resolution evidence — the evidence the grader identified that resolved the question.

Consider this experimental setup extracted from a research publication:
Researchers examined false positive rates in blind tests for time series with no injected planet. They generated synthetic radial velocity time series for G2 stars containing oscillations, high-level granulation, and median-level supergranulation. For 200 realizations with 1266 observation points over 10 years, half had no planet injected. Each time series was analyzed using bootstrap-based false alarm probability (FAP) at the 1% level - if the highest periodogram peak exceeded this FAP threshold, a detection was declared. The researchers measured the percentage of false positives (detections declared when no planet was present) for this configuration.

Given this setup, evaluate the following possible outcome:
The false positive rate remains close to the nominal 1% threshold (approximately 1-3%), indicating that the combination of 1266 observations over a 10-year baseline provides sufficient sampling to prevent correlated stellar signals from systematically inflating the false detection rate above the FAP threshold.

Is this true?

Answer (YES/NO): NO